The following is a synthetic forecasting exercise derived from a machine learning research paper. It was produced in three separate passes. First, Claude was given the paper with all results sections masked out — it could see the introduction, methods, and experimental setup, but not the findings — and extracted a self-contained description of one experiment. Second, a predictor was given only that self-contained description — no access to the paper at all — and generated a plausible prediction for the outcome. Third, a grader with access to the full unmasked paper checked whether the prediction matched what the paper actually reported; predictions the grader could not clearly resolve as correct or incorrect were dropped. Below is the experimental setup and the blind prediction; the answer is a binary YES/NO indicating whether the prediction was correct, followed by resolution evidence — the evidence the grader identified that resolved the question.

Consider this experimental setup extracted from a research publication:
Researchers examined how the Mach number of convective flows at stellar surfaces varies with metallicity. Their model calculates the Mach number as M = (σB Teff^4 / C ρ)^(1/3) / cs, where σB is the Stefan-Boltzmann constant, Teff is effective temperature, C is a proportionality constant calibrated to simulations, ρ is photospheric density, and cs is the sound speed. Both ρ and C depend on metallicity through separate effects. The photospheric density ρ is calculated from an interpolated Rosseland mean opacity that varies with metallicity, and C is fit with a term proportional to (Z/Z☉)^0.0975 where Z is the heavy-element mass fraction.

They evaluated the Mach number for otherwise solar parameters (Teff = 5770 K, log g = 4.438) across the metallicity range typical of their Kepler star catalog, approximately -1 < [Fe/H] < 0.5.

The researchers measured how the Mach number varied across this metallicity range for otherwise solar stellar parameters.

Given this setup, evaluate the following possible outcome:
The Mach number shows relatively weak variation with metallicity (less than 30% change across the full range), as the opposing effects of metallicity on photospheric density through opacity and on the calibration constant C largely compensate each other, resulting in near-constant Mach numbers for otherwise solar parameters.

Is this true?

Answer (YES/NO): NO